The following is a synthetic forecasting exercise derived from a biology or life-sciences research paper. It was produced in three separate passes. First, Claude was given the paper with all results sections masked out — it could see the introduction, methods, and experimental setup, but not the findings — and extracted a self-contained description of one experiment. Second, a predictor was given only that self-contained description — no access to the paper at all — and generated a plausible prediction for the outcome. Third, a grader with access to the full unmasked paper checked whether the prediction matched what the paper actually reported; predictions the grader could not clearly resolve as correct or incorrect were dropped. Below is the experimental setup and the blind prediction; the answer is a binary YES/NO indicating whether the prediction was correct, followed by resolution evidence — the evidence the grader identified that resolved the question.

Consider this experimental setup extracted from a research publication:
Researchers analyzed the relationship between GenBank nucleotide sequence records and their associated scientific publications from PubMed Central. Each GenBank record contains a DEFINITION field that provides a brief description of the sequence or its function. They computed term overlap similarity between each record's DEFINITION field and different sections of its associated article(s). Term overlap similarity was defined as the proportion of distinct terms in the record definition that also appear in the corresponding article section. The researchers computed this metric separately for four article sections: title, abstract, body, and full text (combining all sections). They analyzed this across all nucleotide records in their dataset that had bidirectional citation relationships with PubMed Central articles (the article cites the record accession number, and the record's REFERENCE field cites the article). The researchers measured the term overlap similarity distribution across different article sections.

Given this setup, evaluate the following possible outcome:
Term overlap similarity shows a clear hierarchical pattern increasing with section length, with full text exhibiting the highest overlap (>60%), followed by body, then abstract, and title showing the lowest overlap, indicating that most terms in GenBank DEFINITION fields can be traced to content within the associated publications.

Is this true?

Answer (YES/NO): YES